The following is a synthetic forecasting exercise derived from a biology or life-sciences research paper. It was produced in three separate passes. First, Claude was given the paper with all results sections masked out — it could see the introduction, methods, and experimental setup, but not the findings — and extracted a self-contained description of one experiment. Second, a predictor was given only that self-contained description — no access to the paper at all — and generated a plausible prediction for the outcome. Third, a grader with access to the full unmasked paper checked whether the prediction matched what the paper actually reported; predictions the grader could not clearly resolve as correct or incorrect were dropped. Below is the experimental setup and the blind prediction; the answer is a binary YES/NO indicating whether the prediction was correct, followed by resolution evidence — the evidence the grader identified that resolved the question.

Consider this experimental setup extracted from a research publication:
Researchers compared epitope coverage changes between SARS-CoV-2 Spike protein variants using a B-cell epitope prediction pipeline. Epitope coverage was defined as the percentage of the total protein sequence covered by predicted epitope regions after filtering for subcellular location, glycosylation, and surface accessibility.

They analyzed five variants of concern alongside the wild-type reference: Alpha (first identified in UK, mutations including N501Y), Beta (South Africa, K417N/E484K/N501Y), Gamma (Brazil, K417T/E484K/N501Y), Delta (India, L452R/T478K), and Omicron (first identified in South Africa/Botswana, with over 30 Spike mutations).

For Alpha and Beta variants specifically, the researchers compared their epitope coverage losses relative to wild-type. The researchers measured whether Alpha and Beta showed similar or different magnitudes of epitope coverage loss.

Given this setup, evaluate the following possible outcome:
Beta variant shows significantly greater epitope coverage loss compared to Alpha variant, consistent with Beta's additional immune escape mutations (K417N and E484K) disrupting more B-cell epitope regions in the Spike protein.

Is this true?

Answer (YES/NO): NO